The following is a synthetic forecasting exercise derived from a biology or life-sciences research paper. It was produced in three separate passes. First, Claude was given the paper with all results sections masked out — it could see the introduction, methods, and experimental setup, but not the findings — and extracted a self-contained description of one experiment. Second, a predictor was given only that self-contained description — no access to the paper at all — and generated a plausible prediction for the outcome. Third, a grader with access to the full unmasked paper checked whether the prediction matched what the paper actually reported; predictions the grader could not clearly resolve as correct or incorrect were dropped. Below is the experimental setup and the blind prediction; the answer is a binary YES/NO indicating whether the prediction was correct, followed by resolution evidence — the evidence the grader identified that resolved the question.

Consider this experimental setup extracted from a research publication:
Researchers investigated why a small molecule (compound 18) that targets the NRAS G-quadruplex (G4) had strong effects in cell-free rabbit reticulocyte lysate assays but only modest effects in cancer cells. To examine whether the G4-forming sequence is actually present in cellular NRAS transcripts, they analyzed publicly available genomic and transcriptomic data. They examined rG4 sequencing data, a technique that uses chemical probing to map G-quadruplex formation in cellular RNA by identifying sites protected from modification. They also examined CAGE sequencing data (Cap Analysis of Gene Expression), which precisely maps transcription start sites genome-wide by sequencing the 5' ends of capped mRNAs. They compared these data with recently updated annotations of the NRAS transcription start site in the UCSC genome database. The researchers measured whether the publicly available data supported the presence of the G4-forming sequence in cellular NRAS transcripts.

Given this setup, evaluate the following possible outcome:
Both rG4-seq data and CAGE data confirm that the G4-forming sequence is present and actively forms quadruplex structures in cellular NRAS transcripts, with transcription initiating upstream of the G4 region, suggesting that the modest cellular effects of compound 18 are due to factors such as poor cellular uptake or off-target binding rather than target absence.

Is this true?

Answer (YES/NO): NO